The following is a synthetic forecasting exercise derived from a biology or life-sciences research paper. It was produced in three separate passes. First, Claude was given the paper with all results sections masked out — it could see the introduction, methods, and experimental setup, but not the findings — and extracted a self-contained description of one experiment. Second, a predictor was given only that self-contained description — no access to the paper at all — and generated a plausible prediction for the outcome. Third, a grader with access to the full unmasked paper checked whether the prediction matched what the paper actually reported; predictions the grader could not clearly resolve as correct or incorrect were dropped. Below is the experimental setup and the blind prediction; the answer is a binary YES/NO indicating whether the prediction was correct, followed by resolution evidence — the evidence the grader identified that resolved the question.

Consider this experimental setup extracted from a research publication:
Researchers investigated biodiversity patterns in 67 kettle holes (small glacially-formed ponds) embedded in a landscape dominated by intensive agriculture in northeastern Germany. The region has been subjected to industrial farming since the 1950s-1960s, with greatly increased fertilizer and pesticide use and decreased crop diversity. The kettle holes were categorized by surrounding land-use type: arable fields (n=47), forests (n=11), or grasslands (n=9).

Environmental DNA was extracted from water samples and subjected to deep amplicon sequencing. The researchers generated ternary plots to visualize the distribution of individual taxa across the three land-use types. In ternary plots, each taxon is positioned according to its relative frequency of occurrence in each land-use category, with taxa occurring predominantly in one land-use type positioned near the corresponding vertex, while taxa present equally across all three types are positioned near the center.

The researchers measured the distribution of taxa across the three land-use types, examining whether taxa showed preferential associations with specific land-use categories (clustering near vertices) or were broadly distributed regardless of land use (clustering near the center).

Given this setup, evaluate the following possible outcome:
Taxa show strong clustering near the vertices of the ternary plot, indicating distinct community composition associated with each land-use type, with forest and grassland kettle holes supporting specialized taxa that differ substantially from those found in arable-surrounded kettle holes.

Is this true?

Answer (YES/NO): NO